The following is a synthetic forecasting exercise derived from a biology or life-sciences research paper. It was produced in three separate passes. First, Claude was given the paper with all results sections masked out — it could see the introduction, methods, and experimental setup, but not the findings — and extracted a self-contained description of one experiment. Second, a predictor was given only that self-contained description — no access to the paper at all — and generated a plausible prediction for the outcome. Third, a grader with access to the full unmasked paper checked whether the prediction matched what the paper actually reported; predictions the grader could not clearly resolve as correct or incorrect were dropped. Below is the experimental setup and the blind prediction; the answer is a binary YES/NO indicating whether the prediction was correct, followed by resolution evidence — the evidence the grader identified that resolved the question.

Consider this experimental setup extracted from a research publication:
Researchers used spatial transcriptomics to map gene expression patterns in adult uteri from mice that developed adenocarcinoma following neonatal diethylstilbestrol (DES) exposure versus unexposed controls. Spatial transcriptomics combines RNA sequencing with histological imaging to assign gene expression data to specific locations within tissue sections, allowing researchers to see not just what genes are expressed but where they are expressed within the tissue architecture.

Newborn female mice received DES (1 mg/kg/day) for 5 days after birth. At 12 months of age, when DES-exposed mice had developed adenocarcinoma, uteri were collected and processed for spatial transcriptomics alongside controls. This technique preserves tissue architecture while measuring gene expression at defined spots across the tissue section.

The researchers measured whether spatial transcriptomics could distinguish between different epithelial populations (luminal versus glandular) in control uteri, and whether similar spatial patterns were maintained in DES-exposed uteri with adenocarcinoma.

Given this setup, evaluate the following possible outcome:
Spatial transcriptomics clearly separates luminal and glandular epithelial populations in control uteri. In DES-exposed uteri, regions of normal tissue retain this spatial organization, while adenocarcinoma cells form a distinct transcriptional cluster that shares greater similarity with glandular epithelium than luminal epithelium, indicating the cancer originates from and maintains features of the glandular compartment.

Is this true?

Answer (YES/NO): NO